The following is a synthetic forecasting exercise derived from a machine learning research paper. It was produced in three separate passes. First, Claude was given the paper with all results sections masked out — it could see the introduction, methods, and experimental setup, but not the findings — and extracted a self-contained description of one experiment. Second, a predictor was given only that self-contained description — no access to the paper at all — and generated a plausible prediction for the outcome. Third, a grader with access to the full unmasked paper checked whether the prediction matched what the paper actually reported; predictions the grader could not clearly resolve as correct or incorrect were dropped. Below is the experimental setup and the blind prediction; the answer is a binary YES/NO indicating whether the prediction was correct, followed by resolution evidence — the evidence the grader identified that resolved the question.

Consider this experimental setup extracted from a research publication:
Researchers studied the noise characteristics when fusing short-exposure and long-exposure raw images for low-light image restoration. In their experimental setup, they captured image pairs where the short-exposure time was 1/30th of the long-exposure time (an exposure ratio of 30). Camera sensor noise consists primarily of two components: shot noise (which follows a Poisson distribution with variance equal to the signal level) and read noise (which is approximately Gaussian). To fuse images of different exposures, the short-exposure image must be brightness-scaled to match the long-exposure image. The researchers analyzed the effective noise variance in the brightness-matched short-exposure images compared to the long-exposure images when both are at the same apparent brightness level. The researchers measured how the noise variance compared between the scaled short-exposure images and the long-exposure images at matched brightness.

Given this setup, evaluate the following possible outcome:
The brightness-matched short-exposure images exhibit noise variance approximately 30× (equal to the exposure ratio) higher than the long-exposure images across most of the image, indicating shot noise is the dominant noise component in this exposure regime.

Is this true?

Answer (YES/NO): YES